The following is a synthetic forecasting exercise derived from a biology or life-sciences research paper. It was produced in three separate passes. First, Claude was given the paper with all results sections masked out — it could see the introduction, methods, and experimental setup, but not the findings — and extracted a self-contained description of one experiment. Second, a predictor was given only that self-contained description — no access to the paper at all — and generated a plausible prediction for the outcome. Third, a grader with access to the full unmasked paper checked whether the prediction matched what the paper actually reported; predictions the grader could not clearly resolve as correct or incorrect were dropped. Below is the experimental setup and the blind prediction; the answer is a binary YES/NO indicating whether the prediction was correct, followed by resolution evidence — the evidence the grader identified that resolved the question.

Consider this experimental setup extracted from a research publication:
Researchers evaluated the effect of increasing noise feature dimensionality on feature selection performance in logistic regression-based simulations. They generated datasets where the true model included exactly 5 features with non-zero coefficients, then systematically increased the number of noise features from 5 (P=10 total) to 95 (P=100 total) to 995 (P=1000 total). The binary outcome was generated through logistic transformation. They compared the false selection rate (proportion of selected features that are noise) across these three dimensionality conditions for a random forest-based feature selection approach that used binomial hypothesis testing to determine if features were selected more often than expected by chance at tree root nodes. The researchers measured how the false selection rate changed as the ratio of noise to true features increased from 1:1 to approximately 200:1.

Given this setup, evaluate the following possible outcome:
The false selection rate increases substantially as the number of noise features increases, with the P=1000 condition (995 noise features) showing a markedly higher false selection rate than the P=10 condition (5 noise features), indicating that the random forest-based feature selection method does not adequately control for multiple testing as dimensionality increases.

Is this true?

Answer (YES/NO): YES